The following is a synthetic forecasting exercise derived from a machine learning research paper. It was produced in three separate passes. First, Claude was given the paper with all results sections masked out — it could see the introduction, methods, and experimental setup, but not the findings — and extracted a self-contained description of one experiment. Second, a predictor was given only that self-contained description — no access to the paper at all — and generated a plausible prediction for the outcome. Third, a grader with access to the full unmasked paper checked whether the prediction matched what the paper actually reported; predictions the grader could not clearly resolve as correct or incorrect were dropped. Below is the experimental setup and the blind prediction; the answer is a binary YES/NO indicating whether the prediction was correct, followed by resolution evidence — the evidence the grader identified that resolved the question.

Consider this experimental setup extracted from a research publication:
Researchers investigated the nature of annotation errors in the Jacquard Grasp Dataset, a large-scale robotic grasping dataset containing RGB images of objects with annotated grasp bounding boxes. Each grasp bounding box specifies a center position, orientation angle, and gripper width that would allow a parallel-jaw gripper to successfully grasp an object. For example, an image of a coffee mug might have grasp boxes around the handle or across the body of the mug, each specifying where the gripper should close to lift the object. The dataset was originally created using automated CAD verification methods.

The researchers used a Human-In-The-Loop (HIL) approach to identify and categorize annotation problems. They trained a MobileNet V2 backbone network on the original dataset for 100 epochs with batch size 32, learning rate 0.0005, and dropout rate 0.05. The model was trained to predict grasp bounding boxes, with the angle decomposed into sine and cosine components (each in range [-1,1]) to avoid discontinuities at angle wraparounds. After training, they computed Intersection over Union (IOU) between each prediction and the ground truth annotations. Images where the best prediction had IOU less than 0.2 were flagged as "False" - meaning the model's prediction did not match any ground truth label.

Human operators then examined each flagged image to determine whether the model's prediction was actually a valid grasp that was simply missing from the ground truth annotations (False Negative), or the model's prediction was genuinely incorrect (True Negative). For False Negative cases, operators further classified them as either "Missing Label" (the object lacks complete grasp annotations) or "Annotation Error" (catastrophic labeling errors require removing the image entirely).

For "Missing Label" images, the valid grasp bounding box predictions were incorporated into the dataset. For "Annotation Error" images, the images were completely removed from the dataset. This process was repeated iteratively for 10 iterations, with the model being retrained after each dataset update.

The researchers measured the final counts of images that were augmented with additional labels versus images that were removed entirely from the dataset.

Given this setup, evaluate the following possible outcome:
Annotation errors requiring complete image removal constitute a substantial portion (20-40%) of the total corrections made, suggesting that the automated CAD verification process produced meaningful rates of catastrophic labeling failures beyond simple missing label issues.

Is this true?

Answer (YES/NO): NO